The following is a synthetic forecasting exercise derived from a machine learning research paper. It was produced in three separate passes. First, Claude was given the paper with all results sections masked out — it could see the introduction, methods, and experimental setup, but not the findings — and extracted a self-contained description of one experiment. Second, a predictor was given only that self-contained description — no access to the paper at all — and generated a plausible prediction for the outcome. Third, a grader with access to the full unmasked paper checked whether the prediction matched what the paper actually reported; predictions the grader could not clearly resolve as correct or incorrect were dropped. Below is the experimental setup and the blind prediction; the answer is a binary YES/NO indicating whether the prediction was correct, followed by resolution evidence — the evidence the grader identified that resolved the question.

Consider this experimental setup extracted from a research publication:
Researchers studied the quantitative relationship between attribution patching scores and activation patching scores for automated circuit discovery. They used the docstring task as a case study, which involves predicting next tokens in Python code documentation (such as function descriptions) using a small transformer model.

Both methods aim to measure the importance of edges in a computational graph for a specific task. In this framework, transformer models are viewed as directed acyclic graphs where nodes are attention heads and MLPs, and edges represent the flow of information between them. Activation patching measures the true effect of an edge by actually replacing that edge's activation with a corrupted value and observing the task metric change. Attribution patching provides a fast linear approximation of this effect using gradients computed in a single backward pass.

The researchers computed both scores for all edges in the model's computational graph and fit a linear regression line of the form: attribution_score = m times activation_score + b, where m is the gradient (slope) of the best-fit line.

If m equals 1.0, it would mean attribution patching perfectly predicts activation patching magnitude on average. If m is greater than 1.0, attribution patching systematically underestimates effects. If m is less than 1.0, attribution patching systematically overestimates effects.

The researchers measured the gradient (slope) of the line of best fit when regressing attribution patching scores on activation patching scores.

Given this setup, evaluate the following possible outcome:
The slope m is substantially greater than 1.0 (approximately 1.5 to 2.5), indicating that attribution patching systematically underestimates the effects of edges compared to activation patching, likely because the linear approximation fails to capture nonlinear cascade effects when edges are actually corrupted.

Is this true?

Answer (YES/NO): NO